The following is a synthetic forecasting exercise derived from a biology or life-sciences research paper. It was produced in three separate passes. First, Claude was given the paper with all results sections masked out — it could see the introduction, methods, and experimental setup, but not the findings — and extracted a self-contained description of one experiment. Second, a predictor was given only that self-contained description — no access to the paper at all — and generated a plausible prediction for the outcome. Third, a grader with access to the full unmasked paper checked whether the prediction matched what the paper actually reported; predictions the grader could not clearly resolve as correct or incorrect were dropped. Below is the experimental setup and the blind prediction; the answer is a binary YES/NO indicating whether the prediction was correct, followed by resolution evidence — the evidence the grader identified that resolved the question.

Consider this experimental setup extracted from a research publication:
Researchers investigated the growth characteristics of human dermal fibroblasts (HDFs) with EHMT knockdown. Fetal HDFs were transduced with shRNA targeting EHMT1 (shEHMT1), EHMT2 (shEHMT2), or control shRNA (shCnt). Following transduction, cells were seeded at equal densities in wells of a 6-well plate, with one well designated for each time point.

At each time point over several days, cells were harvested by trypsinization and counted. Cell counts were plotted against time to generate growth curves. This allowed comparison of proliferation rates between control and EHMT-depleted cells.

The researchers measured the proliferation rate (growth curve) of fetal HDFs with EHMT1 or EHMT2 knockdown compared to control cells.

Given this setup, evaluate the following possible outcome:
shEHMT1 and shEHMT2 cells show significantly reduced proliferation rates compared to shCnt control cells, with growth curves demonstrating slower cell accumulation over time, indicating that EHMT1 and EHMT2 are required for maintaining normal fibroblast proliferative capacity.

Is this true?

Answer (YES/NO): YES